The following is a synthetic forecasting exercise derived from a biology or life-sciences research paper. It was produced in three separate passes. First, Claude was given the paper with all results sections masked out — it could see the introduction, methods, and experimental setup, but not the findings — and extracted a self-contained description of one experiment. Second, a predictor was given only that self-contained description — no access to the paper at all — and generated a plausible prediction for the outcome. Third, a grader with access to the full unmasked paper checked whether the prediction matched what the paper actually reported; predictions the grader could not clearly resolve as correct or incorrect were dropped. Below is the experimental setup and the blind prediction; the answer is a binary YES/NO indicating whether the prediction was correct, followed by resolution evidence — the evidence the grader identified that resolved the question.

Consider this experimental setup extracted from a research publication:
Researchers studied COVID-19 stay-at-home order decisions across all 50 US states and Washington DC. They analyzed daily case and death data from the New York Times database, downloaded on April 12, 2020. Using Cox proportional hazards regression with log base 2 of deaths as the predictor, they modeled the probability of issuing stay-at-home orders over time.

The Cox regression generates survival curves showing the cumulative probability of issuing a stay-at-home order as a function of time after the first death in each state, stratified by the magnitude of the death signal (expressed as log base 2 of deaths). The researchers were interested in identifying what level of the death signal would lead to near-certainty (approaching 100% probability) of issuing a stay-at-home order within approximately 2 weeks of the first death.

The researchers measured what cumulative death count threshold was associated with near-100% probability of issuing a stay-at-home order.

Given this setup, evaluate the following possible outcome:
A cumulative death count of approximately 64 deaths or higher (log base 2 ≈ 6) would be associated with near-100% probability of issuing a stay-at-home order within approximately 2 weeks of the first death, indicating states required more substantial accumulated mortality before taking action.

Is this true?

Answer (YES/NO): NO